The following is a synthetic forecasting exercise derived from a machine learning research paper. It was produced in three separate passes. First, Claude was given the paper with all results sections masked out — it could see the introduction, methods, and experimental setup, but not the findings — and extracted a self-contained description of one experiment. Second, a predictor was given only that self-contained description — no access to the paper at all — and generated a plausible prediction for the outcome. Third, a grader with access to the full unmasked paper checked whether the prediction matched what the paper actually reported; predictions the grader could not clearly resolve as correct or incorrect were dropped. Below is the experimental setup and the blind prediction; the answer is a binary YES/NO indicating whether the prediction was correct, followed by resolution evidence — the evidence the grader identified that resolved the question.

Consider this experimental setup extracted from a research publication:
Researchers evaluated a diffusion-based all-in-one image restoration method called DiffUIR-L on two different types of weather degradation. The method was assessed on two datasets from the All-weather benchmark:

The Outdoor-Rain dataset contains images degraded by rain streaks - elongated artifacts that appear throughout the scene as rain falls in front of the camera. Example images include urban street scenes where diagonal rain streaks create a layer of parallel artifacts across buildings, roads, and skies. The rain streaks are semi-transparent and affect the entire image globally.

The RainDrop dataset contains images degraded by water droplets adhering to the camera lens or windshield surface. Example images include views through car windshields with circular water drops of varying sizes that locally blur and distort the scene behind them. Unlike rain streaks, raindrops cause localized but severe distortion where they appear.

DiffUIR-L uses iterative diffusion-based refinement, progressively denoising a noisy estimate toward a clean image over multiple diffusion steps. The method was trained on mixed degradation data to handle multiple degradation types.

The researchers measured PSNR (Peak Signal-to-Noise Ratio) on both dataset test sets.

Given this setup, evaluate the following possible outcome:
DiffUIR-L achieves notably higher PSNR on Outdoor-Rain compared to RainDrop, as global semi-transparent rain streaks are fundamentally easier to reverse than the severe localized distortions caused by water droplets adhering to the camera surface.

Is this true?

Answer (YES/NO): NO